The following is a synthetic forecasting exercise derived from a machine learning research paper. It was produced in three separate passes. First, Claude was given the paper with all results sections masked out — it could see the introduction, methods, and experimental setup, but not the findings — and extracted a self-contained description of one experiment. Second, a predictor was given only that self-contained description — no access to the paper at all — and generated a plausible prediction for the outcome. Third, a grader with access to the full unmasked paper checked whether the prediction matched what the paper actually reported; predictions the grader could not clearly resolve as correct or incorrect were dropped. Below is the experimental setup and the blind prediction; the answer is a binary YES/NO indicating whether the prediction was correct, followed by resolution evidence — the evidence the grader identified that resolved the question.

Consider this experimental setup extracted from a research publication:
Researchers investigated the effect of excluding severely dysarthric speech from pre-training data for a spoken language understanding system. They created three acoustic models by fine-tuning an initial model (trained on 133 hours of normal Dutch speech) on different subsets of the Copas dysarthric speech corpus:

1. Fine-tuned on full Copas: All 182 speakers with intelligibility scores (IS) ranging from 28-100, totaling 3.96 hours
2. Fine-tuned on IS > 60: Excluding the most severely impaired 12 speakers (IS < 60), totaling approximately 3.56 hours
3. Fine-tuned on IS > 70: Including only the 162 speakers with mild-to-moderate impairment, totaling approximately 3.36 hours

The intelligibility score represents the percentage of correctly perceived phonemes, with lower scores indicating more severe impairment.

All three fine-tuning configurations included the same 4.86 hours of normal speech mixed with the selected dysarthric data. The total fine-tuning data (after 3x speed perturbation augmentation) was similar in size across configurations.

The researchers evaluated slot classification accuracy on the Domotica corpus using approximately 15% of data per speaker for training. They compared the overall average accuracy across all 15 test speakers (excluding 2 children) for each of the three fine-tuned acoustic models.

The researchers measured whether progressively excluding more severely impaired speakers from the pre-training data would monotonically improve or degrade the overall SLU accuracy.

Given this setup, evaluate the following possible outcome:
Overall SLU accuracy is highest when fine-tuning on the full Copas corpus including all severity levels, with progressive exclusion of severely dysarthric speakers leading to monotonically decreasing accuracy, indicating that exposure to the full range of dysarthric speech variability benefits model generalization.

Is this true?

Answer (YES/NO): NO